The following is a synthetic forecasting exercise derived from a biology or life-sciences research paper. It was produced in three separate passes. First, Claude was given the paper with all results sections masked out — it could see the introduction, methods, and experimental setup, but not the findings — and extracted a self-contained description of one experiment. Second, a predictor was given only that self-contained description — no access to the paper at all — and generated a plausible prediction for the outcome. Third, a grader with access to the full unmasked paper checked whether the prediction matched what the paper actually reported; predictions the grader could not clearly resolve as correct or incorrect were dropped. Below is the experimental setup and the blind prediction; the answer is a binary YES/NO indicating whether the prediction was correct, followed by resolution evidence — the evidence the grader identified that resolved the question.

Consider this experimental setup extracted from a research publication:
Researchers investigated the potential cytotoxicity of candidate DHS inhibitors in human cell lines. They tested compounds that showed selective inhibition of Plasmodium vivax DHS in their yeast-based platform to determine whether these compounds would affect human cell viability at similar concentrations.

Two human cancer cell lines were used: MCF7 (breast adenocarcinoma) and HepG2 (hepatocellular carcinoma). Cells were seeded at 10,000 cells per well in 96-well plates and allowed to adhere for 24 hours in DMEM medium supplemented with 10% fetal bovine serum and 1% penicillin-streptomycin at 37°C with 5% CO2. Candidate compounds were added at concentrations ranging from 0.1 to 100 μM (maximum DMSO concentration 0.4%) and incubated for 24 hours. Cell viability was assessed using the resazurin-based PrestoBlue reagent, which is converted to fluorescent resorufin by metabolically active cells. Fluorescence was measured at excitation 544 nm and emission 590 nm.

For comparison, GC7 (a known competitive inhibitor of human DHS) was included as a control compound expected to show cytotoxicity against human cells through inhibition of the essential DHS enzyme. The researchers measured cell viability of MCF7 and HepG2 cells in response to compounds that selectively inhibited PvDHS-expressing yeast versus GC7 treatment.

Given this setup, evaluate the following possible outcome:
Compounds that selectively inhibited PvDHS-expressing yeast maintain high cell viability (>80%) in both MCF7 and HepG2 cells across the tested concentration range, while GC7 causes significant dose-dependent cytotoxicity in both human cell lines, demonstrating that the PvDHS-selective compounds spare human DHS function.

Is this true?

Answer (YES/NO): NO